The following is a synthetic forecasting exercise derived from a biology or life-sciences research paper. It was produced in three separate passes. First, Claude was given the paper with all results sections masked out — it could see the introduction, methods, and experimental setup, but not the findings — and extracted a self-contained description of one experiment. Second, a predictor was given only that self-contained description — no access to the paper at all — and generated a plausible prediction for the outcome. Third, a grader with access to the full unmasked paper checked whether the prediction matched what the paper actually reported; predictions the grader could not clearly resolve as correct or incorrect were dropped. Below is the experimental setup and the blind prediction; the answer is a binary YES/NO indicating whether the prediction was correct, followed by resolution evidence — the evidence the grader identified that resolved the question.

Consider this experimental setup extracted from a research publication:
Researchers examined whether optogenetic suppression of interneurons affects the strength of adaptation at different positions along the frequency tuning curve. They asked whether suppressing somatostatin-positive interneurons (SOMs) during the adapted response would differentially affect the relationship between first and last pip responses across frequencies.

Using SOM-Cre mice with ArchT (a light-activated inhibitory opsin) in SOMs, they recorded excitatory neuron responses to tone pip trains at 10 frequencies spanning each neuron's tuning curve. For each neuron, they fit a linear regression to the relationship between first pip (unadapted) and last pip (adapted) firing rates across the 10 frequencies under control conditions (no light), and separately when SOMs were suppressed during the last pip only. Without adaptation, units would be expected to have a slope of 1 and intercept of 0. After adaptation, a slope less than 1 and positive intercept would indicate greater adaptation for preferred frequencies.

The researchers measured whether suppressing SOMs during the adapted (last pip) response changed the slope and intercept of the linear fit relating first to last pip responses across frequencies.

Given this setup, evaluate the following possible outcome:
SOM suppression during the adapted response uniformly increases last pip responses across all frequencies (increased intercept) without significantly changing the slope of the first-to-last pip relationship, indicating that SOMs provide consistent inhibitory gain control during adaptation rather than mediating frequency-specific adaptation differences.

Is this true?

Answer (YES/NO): NO